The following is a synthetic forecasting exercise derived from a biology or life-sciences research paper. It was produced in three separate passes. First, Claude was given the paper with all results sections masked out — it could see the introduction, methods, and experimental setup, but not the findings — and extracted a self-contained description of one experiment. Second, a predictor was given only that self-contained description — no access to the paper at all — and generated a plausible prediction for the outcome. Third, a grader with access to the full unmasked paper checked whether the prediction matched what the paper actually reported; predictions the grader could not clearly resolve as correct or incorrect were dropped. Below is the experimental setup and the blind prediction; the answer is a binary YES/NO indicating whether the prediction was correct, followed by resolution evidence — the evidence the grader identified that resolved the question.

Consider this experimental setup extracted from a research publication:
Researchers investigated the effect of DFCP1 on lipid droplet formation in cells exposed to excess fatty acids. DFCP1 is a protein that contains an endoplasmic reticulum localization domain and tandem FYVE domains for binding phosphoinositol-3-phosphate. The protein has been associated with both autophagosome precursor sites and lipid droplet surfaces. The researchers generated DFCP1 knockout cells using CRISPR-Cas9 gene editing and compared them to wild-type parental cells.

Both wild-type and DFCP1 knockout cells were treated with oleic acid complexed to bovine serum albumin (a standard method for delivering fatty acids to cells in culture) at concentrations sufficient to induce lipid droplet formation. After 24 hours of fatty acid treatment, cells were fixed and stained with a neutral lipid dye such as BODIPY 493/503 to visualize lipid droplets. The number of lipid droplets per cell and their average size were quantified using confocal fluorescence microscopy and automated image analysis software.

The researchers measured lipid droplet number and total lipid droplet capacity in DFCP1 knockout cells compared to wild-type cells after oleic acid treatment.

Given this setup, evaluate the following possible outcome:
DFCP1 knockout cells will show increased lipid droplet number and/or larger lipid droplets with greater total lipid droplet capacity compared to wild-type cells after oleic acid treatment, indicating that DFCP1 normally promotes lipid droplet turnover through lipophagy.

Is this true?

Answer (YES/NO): NO